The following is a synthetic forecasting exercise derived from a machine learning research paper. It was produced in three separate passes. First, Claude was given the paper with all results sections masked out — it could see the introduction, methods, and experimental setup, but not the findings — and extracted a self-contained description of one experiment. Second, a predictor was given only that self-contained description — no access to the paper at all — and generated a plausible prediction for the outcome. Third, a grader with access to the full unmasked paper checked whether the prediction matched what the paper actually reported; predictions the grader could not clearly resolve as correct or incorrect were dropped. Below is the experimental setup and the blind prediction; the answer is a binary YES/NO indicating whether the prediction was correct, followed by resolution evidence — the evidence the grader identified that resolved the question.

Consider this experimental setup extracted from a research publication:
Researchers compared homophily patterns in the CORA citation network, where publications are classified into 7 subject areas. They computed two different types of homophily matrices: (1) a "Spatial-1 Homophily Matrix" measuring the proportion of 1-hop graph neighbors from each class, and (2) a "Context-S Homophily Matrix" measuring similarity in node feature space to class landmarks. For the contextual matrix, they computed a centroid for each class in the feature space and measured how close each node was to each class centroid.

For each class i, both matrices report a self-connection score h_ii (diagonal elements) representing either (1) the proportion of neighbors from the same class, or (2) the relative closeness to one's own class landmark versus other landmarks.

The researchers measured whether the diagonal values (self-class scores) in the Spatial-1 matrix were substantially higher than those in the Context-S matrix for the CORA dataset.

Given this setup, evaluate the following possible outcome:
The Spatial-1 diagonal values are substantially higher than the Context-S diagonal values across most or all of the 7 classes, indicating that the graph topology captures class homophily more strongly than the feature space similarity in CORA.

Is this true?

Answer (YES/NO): YES